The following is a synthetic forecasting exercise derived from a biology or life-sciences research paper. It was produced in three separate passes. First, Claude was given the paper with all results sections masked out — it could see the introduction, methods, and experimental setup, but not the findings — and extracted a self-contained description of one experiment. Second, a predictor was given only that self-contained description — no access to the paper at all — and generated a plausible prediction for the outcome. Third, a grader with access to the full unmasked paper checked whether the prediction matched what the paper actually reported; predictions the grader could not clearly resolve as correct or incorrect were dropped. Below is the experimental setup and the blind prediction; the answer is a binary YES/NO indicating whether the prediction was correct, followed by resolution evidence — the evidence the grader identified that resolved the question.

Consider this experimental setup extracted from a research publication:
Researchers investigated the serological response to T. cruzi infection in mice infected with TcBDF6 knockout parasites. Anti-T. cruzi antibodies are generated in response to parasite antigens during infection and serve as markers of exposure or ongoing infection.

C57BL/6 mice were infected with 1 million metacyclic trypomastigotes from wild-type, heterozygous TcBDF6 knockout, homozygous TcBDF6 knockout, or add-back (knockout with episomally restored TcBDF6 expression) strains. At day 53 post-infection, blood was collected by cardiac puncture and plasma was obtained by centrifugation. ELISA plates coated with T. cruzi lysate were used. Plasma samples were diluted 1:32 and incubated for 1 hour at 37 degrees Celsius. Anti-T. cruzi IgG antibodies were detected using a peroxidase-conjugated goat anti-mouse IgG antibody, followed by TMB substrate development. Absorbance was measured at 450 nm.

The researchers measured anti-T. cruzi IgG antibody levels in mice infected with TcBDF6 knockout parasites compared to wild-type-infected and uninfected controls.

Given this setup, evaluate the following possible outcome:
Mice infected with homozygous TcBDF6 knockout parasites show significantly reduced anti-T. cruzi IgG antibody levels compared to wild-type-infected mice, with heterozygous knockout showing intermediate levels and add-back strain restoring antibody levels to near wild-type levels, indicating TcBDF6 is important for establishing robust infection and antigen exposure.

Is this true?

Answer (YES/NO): NO